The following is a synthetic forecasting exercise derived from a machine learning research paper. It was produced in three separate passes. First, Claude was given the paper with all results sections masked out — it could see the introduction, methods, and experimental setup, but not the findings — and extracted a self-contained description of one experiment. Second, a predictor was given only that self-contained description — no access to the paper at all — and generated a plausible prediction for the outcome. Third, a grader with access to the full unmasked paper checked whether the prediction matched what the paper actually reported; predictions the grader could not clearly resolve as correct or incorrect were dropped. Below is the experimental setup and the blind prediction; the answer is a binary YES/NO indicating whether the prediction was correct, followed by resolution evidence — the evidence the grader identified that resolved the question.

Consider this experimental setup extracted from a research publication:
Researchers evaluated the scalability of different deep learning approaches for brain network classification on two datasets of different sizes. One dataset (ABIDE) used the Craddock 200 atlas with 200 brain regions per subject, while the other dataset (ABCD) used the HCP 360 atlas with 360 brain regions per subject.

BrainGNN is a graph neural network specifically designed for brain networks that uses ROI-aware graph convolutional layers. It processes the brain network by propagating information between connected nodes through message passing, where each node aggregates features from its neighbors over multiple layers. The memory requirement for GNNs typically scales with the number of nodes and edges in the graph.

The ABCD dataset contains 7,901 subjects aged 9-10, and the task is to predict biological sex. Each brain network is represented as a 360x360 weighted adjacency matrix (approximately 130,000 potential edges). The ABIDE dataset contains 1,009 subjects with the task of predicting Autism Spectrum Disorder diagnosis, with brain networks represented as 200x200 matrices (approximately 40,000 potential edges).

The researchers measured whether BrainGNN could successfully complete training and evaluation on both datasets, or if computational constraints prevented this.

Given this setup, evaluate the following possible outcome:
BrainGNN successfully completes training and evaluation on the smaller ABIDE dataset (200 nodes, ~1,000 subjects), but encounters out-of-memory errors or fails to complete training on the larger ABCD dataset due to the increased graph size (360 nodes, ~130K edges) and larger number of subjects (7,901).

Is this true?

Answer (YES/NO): YES